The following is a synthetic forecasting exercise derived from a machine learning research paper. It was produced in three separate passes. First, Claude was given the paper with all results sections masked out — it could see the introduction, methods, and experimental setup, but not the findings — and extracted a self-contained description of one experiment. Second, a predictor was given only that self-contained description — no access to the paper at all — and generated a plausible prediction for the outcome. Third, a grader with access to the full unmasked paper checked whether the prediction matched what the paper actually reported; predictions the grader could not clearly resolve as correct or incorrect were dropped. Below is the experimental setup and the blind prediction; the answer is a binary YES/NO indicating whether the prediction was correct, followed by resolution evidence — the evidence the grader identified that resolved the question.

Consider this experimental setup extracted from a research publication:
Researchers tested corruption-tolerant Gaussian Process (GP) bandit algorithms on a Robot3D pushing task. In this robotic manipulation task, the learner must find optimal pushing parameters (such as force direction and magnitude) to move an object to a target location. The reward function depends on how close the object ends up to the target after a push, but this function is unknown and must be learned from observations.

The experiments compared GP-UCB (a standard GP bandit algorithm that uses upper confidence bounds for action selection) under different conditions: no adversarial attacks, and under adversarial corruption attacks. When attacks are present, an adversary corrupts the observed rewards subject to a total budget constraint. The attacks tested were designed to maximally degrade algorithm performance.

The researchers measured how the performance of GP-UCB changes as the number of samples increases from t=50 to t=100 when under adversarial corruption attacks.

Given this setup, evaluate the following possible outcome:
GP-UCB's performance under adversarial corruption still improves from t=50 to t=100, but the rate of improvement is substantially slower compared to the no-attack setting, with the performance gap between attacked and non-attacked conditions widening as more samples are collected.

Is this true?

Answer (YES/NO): NO